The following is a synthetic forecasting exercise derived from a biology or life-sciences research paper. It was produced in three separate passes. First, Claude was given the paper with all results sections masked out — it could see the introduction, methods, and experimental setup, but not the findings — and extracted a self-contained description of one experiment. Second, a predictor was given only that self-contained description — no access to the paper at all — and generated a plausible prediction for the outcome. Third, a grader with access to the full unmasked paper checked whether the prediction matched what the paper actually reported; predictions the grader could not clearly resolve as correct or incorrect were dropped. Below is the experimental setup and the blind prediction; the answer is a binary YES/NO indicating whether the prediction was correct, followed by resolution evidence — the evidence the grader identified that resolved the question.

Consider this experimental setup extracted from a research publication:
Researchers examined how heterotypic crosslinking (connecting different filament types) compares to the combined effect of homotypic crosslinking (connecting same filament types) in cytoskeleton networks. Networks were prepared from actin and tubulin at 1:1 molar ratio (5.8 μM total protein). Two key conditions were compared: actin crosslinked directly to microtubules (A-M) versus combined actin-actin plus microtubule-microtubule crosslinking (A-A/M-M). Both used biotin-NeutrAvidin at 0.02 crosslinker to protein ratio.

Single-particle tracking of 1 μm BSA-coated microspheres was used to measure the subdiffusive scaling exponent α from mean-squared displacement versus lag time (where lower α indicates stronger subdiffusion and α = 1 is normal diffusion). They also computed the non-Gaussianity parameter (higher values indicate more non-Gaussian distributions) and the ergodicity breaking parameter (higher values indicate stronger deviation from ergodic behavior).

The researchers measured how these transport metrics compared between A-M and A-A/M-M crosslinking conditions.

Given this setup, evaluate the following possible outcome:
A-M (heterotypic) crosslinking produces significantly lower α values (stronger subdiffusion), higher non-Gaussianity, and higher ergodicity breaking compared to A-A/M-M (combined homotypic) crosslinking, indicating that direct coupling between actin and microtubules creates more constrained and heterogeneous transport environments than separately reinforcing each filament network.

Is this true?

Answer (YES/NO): YES